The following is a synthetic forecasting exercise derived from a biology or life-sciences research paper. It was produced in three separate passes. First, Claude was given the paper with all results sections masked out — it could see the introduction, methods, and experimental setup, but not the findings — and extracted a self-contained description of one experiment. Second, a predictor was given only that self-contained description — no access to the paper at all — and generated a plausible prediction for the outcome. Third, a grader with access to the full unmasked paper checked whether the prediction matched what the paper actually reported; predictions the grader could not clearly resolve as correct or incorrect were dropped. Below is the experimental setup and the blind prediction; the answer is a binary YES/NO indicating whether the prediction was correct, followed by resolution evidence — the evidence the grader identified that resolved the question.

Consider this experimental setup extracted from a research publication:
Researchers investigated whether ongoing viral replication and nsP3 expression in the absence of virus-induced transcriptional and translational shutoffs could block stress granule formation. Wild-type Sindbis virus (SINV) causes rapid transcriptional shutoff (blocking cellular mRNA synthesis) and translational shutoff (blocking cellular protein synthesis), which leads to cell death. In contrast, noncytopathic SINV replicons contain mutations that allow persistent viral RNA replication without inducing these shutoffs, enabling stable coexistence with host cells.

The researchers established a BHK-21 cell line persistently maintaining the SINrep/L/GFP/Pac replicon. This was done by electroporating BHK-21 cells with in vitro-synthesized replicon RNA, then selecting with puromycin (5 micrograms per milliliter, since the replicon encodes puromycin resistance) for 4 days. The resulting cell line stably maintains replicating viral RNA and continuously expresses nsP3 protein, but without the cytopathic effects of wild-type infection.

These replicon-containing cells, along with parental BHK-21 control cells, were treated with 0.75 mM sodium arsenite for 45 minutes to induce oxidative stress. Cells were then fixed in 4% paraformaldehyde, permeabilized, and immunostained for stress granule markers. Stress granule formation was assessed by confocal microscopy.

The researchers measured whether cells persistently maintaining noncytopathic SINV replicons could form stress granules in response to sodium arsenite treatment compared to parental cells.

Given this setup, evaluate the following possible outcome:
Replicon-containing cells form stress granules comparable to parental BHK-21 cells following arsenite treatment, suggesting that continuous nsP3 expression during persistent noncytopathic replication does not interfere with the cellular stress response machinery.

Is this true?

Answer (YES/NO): YES